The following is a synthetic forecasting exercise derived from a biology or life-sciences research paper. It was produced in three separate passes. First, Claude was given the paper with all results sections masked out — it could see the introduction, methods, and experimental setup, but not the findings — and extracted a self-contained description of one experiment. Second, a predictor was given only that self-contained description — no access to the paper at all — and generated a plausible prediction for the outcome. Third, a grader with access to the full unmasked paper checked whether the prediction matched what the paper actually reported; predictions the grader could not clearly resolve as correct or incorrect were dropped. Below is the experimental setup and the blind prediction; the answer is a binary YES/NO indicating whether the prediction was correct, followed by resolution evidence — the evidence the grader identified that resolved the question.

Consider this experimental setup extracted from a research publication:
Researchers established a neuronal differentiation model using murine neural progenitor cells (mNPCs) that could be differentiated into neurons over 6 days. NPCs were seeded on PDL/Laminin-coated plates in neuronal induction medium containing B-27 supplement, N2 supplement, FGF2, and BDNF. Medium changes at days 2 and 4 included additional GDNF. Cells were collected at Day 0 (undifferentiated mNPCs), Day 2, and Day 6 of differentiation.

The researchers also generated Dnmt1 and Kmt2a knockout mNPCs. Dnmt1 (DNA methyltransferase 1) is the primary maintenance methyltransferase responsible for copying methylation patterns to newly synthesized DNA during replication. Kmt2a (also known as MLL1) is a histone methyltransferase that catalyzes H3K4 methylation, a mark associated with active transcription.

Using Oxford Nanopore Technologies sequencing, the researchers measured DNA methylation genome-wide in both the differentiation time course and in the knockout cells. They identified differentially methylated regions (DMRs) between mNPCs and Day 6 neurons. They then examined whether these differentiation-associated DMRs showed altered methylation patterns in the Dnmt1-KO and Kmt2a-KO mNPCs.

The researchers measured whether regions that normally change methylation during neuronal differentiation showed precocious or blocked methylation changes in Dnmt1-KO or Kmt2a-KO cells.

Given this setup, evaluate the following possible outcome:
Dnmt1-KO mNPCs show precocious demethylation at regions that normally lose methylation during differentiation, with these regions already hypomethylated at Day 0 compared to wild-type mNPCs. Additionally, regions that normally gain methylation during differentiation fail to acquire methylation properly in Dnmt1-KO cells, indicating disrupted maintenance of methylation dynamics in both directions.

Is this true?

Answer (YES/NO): NO